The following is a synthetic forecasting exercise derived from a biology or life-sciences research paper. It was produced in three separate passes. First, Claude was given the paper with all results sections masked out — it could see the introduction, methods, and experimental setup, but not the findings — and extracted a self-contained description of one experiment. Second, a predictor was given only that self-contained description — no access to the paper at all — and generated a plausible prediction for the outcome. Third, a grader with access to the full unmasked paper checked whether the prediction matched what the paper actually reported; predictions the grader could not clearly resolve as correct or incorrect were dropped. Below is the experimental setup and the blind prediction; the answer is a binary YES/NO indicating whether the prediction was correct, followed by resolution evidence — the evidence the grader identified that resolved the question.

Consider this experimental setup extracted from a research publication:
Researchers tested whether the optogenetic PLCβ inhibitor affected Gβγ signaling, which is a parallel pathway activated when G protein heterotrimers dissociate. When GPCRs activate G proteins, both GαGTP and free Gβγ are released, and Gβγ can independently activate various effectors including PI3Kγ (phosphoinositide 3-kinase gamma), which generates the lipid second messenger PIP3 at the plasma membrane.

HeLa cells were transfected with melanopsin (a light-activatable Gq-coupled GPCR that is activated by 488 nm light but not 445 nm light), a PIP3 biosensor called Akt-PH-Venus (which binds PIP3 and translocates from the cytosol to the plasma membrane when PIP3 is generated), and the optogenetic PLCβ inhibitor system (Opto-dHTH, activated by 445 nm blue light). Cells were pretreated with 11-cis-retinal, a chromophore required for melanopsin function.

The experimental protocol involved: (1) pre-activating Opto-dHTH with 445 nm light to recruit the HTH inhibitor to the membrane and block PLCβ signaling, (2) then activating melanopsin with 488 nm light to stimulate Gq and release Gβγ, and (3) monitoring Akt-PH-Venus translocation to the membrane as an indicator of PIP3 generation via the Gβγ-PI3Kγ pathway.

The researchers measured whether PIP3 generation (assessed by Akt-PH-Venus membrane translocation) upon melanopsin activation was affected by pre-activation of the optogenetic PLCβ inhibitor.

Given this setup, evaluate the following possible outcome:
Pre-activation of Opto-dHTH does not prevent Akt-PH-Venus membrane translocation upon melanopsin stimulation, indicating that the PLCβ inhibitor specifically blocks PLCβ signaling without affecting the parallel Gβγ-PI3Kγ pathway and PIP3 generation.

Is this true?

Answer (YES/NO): YES